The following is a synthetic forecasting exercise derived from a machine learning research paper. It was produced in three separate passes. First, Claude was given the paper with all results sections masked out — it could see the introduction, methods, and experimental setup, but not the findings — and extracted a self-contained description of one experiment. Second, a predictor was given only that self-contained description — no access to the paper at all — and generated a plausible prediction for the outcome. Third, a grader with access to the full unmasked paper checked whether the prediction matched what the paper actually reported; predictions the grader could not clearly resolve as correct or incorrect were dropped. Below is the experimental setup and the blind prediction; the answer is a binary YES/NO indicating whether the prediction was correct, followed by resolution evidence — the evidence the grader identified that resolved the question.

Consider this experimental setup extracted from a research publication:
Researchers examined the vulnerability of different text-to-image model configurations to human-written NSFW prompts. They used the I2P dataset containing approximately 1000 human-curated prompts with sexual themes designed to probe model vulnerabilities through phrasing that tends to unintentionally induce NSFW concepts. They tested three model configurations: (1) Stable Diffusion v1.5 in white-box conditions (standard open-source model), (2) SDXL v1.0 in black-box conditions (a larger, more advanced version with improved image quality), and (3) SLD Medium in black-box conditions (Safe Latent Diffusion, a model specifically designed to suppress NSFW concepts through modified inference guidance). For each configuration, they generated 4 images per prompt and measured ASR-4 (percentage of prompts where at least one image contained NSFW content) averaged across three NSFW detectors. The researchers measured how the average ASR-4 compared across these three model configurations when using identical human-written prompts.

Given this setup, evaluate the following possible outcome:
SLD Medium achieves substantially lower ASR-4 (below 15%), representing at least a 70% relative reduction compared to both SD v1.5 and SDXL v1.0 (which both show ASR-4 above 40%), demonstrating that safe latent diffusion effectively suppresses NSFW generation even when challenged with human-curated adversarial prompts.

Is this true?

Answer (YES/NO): NO